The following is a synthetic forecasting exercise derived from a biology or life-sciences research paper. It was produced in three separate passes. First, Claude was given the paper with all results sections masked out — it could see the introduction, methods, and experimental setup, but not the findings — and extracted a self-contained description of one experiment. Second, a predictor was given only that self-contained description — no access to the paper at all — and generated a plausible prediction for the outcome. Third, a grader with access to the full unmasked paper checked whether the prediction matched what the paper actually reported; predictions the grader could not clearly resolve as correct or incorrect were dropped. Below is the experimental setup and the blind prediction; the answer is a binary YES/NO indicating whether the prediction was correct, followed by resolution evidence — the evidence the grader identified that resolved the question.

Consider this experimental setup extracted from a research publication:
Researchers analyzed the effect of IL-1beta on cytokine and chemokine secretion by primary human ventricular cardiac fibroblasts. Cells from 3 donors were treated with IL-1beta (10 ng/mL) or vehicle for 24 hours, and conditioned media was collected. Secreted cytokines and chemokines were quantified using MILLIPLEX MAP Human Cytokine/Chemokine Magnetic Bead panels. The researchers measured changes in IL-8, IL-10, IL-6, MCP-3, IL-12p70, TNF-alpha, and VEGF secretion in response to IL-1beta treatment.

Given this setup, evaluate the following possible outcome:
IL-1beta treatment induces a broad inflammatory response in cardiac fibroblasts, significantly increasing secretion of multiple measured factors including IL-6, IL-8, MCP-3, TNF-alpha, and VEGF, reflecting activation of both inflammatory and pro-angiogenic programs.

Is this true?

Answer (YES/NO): NO